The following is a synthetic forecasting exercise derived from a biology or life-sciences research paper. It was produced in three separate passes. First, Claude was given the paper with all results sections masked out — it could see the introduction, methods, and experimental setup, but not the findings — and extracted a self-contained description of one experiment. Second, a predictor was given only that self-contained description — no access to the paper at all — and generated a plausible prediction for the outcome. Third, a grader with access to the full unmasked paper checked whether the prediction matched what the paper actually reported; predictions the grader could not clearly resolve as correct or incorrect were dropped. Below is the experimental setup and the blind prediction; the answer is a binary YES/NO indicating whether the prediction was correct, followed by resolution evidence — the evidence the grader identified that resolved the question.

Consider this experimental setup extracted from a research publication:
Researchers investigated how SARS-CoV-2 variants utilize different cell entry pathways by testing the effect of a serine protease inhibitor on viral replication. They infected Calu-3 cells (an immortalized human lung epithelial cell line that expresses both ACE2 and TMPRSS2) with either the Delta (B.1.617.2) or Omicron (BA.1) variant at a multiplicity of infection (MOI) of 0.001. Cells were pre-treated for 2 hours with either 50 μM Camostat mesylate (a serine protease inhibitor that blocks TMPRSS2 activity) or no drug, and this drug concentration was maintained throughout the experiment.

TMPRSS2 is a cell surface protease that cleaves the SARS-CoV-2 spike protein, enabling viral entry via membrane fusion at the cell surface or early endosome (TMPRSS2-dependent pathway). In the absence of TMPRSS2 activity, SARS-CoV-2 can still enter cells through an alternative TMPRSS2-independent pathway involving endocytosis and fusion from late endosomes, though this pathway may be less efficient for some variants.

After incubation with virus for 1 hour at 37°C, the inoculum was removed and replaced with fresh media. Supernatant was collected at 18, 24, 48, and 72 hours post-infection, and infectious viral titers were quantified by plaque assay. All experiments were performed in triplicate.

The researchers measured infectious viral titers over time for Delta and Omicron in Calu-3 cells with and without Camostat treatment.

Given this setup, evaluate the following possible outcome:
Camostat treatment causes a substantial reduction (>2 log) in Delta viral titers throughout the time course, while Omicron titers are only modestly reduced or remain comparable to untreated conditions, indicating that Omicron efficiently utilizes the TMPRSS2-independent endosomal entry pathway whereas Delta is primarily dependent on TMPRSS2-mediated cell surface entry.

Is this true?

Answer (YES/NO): NO